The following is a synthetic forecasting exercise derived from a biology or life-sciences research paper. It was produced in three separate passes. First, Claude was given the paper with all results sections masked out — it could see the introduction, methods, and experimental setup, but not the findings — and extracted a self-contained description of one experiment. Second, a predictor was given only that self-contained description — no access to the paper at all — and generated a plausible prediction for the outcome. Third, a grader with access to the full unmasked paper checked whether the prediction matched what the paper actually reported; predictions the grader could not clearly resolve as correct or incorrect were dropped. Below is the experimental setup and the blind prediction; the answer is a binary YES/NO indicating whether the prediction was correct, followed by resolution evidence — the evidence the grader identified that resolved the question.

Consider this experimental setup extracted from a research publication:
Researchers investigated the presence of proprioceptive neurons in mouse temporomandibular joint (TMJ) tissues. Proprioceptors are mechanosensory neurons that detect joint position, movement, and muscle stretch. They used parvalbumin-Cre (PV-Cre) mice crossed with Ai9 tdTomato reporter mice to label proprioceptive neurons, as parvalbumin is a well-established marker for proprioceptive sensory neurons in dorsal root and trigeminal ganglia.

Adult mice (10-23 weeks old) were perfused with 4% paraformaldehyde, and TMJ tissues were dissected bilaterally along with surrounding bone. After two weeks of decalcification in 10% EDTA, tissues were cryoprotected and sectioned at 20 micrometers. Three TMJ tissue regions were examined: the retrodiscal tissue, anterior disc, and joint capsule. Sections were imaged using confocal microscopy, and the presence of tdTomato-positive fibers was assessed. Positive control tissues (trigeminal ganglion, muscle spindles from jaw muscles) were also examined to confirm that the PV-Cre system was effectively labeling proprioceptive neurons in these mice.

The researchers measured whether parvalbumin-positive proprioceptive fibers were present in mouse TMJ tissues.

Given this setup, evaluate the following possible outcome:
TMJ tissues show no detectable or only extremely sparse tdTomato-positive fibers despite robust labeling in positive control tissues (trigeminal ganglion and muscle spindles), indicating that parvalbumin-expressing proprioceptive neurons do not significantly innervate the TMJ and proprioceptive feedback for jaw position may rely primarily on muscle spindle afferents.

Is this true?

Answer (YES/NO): YES